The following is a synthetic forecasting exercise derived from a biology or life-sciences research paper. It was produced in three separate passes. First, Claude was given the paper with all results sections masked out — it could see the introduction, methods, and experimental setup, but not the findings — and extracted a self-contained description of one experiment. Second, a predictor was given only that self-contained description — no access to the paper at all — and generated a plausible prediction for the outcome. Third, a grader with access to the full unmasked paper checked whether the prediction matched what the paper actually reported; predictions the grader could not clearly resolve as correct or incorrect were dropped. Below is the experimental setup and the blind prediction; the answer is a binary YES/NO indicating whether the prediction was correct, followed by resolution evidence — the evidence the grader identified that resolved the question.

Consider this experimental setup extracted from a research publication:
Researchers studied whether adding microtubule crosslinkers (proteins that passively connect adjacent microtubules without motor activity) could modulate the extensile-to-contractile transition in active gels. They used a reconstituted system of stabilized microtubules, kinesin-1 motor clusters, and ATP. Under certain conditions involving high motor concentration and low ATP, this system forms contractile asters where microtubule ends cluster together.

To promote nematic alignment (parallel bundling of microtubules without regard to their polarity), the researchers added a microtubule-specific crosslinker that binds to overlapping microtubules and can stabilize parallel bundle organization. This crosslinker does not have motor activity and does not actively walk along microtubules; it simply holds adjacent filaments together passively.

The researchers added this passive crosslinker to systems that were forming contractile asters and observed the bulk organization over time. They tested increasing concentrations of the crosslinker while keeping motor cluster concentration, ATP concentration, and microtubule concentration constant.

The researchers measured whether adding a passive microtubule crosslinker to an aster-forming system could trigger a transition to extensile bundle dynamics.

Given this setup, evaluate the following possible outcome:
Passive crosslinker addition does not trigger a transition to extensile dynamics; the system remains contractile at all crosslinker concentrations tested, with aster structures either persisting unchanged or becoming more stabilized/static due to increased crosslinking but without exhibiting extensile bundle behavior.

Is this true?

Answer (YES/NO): NO